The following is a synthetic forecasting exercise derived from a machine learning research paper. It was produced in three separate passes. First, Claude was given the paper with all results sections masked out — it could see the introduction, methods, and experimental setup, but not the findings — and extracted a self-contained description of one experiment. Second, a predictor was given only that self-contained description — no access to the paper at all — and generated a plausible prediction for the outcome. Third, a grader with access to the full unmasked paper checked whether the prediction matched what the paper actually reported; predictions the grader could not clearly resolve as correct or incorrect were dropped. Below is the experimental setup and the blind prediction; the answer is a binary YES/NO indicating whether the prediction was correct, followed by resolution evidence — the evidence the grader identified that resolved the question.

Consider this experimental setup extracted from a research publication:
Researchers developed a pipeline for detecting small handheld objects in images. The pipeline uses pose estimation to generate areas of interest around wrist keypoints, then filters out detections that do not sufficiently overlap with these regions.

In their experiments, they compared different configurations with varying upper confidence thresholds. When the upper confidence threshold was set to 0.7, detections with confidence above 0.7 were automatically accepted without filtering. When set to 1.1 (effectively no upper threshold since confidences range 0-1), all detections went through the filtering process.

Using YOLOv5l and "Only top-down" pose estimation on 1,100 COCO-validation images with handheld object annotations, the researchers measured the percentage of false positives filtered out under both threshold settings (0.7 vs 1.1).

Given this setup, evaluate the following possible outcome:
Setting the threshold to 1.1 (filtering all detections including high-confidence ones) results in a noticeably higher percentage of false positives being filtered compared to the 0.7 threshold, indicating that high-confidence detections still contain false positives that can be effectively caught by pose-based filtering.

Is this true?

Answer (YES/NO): NO